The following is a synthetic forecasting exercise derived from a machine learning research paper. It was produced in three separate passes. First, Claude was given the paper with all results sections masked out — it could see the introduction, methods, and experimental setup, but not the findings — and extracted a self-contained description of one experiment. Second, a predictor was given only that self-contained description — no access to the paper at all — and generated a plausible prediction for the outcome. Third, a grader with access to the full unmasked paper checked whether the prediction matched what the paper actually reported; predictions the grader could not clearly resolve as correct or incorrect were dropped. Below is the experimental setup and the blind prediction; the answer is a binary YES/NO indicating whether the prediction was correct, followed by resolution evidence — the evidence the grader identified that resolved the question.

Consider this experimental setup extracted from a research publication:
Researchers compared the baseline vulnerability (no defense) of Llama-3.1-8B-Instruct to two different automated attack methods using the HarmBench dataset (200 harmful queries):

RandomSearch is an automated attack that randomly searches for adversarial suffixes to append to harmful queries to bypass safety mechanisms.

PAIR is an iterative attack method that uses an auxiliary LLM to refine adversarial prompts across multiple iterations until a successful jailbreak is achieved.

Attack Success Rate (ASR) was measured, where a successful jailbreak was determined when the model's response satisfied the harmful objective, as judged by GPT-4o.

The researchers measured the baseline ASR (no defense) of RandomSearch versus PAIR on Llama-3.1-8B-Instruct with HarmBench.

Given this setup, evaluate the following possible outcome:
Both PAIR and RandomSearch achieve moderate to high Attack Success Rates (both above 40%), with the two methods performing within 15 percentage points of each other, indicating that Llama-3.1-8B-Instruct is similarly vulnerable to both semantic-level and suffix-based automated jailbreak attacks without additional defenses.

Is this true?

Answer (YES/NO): NO